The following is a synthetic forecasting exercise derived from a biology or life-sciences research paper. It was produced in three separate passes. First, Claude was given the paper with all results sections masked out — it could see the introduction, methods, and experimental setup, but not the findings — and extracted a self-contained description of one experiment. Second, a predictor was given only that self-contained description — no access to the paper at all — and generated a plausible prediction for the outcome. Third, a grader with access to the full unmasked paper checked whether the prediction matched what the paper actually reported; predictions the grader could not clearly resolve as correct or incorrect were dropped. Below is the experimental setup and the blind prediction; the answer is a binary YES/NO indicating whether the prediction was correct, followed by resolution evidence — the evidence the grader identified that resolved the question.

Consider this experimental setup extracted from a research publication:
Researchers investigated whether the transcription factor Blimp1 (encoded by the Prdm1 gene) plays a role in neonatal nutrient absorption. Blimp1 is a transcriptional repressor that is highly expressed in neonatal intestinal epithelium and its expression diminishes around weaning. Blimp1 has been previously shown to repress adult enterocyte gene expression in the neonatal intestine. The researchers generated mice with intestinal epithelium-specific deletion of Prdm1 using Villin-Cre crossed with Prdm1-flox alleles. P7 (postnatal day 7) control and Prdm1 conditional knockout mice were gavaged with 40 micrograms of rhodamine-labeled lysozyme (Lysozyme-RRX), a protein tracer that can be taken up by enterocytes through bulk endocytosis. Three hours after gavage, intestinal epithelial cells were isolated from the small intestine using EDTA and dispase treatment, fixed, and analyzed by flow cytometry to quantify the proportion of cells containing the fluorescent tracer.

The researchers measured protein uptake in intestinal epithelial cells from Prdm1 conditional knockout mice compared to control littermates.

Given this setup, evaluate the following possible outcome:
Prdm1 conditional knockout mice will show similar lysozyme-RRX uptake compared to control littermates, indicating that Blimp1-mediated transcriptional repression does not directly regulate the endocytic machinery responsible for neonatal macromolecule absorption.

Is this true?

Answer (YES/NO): NO